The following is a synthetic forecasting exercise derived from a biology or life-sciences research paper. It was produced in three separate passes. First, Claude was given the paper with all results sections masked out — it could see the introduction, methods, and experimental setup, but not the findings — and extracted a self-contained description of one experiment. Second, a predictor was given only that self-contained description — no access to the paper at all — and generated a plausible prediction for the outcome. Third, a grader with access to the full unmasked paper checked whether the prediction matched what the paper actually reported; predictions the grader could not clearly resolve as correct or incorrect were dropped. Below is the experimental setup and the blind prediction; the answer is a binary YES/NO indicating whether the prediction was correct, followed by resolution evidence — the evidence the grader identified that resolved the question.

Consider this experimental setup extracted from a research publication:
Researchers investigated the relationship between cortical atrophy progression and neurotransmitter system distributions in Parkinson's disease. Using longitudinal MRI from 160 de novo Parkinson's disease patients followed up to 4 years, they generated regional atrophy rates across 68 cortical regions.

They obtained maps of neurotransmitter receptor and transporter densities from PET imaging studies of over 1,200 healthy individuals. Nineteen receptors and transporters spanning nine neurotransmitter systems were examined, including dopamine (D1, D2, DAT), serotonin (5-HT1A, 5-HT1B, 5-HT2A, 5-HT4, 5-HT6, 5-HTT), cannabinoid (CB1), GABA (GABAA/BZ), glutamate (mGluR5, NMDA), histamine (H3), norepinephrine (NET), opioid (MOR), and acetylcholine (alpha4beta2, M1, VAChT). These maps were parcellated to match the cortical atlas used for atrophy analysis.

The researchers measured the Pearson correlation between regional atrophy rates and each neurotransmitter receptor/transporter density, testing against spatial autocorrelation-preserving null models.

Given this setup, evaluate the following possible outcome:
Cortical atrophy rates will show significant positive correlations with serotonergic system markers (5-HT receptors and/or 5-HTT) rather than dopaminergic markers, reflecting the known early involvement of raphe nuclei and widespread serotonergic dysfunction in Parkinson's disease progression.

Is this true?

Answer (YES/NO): NO